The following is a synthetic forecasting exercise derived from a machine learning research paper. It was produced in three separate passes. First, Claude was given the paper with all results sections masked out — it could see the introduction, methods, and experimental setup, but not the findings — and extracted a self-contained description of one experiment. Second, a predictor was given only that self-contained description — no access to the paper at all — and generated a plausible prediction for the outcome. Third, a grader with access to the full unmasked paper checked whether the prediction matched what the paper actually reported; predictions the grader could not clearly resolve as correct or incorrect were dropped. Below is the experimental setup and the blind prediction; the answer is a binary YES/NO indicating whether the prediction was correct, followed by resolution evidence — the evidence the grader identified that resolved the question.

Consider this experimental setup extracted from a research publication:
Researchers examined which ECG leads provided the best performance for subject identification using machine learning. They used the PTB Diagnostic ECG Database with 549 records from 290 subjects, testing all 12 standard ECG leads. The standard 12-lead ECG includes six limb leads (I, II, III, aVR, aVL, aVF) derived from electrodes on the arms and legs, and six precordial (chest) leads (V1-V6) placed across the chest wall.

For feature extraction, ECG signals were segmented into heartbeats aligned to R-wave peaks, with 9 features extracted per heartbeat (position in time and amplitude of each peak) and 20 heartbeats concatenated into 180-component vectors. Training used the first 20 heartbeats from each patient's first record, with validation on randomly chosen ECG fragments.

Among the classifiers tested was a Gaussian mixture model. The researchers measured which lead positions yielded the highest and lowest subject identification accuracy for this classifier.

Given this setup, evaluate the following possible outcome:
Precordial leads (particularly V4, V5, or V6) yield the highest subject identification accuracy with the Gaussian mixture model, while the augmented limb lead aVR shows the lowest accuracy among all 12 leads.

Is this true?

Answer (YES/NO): NO